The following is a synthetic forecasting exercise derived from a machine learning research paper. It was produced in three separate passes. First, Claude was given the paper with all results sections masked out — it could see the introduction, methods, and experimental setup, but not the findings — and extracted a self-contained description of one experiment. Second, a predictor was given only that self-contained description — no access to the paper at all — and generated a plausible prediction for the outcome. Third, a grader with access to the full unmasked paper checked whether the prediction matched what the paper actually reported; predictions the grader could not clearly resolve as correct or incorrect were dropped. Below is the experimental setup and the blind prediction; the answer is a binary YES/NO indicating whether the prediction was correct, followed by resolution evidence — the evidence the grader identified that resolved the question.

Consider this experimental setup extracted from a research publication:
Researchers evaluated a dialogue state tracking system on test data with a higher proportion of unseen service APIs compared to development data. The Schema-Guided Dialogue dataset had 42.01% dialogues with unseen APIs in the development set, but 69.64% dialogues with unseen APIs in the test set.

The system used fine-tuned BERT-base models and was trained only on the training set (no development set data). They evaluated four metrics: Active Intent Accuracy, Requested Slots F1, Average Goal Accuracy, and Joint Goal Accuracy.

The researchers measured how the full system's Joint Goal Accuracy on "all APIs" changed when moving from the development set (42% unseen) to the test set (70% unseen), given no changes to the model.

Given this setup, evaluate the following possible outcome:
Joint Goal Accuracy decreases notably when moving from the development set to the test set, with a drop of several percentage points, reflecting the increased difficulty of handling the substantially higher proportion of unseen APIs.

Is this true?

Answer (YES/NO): YES